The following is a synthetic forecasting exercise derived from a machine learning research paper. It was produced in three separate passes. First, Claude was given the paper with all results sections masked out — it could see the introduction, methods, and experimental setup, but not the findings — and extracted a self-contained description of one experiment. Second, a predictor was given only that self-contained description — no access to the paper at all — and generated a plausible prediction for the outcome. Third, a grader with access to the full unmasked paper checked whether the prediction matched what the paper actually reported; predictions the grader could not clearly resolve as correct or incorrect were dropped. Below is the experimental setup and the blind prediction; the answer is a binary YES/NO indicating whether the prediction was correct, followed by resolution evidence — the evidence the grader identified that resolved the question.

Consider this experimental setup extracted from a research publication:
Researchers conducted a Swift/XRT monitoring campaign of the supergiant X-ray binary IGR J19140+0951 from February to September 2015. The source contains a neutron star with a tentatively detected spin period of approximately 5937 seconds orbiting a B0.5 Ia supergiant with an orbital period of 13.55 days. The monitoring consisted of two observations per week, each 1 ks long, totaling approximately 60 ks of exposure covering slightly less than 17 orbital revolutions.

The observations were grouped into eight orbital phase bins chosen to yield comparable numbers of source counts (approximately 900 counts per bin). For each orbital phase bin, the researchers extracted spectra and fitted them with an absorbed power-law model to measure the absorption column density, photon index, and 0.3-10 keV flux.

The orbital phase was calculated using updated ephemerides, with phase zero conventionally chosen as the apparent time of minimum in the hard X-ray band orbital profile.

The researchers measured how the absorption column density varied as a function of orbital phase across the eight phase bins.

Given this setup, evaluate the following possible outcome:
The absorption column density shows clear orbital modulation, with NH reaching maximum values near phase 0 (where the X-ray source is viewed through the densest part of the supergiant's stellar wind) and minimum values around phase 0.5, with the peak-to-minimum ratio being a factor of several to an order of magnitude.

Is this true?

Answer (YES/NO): NO